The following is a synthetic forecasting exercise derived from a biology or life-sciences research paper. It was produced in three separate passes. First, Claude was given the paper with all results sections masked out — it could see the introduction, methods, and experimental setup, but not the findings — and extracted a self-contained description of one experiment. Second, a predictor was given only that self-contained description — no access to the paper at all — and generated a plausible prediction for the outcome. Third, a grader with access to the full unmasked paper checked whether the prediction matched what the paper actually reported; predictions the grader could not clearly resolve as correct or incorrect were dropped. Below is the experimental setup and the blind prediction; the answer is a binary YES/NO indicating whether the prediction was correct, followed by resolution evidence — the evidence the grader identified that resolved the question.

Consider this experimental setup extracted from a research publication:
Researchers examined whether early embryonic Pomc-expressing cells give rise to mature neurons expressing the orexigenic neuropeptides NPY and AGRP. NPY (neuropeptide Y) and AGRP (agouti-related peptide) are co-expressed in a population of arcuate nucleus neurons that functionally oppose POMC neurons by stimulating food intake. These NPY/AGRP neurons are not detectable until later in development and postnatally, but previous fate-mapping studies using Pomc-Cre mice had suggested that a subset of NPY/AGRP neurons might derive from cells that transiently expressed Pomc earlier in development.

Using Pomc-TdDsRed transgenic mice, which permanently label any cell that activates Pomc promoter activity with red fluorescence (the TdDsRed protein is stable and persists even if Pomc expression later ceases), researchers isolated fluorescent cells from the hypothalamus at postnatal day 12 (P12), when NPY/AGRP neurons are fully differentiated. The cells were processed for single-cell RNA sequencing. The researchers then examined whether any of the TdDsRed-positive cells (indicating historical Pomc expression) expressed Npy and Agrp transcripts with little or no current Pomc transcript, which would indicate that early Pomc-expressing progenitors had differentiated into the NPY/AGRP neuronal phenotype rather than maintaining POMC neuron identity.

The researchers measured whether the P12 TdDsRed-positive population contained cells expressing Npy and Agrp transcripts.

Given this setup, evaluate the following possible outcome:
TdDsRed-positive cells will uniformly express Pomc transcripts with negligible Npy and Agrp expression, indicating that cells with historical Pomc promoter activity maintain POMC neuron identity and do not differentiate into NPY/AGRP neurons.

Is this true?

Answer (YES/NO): NO